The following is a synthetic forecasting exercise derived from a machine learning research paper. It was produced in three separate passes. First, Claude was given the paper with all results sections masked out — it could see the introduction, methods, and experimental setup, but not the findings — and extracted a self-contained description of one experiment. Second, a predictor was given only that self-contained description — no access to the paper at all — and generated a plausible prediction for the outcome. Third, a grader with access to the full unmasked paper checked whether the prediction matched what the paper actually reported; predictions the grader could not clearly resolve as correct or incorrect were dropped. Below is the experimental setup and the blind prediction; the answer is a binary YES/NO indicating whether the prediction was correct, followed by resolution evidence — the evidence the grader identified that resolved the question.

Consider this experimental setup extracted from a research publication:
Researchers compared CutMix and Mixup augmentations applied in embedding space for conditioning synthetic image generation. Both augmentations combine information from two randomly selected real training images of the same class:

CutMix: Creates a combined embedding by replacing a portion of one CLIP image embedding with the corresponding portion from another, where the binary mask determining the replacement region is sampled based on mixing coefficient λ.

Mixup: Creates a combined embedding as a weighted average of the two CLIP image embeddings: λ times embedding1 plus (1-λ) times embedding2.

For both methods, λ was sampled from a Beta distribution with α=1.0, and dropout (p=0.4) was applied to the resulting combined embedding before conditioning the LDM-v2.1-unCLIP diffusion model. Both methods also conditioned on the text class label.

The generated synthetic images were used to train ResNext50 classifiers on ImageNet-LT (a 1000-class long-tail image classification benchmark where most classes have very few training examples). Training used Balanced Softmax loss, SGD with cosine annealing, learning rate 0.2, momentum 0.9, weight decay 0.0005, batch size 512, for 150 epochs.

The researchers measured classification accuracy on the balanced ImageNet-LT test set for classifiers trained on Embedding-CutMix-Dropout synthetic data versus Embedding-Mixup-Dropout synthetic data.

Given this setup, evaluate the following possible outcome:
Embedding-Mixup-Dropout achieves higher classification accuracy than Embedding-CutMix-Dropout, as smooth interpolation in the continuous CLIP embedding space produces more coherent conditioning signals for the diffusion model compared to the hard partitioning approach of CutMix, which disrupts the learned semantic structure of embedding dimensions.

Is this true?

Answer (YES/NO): NO